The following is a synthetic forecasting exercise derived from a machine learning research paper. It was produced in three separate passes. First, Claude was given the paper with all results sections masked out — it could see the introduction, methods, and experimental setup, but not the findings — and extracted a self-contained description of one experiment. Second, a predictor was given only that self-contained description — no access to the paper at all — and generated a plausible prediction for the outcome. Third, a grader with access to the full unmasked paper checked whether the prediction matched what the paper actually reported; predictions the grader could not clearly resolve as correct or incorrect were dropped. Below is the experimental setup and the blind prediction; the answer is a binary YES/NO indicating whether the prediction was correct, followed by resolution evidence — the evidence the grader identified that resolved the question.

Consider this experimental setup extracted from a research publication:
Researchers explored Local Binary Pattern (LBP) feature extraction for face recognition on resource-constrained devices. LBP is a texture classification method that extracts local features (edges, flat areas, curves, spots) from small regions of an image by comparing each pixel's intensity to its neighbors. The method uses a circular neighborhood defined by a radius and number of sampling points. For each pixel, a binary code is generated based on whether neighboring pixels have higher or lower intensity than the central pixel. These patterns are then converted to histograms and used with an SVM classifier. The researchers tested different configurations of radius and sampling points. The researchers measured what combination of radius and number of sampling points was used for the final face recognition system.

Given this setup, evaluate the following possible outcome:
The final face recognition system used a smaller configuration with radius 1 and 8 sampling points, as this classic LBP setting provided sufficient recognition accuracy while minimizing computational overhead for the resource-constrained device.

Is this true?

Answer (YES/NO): YES